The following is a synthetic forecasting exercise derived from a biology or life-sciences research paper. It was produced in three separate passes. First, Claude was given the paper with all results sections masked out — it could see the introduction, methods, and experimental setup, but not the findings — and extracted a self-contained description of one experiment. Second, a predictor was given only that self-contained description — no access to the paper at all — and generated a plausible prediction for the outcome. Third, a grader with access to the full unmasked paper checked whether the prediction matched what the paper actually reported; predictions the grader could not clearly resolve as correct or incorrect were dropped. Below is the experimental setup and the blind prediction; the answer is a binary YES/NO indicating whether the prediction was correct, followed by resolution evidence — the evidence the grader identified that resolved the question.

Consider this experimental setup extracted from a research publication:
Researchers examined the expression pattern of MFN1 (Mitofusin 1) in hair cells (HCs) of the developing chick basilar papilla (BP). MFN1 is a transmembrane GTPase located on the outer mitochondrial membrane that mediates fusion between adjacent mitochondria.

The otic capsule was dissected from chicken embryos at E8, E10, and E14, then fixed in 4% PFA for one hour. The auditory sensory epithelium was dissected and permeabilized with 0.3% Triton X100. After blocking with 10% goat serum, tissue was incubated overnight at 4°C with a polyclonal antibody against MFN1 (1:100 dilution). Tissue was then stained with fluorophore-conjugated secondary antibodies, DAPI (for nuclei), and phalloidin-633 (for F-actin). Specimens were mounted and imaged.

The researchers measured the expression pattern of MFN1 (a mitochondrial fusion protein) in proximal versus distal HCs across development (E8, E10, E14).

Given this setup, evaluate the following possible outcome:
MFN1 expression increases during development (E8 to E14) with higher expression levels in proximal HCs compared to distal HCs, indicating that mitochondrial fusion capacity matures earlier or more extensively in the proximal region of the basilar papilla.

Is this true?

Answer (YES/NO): NO